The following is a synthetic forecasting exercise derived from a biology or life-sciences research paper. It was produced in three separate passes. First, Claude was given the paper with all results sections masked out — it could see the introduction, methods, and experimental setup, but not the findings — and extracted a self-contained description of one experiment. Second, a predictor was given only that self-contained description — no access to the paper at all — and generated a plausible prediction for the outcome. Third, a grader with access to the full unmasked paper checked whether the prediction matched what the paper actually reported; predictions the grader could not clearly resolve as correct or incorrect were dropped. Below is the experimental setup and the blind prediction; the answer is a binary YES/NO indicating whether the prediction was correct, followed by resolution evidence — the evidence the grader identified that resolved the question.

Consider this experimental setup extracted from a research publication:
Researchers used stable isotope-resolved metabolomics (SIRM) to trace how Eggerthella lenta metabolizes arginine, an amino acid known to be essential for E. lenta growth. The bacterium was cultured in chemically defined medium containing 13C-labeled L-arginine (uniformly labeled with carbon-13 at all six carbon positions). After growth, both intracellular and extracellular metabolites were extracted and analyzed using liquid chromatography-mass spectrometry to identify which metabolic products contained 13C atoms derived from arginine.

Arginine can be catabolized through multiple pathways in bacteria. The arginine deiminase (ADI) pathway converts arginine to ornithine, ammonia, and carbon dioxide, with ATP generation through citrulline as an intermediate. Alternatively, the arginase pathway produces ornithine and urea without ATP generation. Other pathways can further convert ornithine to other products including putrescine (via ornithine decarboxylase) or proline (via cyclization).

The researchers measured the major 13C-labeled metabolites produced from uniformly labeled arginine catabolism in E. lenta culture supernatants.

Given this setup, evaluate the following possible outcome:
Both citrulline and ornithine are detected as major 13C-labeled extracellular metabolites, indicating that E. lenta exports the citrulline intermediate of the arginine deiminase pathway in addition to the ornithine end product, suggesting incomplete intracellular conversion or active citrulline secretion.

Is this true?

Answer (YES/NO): YES